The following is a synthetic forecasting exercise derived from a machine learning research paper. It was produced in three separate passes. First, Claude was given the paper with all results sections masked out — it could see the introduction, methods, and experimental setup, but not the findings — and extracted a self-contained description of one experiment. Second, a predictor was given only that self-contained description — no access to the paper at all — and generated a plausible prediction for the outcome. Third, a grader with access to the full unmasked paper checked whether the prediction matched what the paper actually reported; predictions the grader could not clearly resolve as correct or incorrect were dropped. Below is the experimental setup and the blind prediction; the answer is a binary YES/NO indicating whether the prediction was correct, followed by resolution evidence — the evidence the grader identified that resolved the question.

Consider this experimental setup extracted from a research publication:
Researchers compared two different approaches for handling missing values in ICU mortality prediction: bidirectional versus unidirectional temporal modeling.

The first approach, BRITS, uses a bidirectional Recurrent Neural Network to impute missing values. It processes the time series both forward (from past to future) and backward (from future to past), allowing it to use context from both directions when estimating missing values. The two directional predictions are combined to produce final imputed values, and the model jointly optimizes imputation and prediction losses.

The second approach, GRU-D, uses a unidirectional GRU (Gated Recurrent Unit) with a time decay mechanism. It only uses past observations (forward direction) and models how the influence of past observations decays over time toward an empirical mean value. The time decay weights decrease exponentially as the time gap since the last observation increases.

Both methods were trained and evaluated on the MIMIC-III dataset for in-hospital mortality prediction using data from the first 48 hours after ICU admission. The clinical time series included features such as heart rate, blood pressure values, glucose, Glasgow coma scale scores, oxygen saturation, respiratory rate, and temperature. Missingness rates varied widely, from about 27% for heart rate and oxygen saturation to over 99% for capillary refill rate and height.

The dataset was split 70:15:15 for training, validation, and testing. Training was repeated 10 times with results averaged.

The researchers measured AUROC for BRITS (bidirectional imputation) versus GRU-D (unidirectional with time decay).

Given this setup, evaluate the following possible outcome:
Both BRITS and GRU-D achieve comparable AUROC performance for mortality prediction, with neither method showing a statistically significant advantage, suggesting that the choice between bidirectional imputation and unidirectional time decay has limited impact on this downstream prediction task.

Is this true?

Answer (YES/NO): NO